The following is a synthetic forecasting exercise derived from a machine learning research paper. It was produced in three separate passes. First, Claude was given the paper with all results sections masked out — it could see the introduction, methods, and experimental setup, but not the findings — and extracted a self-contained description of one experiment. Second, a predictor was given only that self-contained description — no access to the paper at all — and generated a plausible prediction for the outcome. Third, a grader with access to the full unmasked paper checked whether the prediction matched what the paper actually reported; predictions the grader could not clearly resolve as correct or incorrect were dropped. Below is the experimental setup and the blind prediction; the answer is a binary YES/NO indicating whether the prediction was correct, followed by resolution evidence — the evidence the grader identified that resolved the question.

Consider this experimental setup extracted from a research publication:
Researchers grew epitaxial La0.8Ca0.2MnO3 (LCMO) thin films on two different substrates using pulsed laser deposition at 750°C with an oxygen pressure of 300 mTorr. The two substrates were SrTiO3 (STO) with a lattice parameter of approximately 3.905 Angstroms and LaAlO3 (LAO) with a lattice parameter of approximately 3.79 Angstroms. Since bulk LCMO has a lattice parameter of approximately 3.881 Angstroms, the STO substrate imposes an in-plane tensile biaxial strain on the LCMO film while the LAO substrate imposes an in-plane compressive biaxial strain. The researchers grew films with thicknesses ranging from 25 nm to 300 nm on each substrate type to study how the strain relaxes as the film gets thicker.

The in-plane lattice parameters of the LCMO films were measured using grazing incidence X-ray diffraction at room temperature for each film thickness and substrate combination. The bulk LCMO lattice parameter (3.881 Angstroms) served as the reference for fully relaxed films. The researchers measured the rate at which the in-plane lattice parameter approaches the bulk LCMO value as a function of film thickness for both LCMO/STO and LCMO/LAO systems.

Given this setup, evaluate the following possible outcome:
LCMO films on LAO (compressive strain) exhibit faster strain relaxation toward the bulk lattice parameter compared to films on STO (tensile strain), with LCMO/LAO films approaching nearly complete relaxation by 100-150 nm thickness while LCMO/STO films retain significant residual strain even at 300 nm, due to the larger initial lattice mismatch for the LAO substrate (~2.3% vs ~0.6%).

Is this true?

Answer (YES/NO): NO